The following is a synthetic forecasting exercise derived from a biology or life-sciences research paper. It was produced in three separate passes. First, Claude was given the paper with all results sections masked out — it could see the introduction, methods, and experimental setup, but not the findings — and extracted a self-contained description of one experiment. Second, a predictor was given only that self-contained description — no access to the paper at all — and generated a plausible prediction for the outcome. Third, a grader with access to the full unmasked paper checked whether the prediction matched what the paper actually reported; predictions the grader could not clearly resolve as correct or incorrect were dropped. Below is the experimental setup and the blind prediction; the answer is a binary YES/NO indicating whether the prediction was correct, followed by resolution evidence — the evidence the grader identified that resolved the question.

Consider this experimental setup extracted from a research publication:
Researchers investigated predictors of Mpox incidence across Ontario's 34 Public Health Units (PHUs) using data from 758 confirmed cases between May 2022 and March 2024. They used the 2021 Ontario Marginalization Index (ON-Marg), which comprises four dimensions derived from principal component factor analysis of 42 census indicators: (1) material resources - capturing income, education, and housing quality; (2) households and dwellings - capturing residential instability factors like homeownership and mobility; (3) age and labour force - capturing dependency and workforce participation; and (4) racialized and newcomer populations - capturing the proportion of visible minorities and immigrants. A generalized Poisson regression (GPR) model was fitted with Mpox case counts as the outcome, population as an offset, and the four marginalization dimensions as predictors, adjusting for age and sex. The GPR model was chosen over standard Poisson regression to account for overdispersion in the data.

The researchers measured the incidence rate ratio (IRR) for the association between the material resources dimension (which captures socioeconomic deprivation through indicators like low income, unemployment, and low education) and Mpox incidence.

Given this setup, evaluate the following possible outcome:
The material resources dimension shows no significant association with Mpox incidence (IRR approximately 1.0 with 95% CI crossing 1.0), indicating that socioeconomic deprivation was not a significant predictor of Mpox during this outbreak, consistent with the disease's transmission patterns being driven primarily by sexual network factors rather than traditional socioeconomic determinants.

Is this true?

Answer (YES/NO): NO